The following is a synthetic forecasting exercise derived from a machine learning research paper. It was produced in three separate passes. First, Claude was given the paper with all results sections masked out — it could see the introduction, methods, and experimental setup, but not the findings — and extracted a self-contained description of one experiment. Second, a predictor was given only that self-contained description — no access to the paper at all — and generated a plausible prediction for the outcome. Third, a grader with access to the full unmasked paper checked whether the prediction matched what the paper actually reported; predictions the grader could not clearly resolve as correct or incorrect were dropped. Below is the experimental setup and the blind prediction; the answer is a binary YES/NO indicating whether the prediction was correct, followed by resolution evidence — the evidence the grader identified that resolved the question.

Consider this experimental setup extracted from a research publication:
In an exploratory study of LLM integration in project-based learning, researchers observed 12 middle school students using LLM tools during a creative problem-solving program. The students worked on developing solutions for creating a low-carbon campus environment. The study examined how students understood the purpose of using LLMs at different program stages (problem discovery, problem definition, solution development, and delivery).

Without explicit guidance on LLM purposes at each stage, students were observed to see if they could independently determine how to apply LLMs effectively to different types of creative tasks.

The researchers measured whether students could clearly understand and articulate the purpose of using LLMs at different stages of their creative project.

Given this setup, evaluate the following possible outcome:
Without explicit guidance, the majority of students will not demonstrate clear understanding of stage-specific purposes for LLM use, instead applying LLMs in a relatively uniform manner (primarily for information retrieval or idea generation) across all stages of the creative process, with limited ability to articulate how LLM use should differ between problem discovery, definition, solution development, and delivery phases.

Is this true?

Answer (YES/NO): YES